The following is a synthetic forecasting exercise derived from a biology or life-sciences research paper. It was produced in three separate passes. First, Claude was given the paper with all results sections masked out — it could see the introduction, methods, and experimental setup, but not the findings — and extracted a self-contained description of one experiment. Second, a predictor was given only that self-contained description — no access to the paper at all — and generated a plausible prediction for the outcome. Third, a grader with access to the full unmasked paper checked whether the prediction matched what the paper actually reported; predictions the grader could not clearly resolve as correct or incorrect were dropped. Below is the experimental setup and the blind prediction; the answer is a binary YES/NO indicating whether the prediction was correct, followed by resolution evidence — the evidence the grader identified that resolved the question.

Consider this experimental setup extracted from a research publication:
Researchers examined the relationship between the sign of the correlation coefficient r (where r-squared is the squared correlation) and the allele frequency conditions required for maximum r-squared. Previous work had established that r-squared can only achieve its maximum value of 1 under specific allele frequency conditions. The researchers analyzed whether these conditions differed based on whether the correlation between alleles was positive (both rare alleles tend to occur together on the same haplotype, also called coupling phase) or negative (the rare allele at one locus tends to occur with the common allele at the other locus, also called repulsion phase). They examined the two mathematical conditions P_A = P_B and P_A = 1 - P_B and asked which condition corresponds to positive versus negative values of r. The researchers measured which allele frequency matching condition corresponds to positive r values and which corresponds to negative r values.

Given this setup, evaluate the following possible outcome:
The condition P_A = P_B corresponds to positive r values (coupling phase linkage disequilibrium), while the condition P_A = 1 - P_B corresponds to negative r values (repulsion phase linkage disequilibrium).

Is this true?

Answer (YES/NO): YES